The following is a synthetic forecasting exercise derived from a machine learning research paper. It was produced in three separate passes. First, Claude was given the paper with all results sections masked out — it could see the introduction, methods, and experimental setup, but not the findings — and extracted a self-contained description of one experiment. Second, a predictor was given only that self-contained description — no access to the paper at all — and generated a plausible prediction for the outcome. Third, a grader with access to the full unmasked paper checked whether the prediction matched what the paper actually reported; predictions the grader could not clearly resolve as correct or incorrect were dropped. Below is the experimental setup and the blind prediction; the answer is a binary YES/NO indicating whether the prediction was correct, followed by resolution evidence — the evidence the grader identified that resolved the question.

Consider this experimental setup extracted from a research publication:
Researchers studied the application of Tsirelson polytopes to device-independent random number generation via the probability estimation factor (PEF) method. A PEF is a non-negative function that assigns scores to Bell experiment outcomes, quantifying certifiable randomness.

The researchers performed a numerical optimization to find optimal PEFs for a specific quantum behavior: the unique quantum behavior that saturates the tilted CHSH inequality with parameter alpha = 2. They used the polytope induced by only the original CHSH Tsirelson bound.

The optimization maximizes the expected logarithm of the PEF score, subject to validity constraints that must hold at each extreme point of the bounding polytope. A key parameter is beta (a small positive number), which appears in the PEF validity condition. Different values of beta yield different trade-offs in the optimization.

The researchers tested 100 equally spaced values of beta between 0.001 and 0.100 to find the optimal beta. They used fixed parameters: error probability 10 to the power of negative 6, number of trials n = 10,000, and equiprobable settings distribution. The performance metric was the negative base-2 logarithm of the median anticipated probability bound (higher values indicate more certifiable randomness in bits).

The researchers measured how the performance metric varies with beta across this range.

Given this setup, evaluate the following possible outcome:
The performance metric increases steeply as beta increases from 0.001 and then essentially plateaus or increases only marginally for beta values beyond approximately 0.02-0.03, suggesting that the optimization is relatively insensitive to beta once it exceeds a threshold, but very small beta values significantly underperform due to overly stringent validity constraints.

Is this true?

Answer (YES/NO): NO